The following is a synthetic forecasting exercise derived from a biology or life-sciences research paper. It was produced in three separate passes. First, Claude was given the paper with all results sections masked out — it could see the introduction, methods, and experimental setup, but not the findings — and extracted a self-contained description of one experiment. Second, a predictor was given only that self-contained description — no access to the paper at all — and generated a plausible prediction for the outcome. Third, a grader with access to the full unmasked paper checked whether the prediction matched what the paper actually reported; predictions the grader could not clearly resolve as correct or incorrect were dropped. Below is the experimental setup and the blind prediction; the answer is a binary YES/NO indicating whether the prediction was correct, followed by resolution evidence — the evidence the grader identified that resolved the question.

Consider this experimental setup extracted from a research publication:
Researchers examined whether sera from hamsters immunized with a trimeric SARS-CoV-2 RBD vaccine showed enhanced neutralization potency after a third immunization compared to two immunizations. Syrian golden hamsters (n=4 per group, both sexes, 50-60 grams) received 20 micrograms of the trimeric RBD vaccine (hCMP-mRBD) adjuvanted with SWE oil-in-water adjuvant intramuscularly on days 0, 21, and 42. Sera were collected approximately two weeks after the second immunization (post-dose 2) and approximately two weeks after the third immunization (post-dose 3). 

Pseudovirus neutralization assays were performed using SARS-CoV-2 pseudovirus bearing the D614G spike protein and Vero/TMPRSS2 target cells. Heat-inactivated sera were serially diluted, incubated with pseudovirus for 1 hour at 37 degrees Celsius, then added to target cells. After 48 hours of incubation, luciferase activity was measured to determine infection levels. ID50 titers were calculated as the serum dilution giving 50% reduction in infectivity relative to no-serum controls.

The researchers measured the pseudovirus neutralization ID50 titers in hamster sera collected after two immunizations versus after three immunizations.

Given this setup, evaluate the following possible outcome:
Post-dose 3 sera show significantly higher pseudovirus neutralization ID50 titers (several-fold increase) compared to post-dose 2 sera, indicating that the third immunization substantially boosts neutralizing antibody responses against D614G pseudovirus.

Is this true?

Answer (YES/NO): NO